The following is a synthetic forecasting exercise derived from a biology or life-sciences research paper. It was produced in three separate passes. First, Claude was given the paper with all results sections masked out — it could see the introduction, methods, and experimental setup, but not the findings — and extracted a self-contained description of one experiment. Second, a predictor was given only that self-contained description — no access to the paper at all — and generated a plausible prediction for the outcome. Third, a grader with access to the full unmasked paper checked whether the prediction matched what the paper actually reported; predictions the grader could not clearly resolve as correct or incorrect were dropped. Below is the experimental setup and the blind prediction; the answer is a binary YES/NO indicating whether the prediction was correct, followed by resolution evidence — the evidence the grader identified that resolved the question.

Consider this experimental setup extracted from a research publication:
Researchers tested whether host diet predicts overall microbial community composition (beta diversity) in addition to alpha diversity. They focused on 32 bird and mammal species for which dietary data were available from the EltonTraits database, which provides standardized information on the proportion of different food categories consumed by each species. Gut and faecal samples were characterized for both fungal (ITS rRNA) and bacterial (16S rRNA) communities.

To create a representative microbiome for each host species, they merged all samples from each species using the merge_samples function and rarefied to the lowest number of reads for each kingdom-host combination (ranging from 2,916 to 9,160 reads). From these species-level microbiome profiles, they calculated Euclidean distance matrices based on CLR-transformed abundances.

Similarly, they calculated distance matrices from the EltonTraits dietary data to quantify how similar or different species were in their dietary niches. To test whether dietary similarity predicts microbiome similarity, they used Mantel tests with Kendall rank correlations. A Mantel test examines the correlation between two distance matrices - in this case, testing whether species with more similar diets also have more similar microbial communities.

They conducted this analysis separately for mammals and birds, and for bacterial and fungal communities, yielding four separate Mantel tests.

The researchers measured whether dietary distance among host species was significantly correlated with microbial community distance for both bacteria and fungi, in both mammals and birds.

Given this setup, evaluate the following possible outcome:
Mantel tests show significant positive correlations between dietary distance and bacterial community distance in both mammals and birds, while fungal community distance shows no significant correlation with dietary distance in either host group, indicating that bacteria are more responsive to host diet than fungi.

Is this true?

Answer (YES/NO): NO